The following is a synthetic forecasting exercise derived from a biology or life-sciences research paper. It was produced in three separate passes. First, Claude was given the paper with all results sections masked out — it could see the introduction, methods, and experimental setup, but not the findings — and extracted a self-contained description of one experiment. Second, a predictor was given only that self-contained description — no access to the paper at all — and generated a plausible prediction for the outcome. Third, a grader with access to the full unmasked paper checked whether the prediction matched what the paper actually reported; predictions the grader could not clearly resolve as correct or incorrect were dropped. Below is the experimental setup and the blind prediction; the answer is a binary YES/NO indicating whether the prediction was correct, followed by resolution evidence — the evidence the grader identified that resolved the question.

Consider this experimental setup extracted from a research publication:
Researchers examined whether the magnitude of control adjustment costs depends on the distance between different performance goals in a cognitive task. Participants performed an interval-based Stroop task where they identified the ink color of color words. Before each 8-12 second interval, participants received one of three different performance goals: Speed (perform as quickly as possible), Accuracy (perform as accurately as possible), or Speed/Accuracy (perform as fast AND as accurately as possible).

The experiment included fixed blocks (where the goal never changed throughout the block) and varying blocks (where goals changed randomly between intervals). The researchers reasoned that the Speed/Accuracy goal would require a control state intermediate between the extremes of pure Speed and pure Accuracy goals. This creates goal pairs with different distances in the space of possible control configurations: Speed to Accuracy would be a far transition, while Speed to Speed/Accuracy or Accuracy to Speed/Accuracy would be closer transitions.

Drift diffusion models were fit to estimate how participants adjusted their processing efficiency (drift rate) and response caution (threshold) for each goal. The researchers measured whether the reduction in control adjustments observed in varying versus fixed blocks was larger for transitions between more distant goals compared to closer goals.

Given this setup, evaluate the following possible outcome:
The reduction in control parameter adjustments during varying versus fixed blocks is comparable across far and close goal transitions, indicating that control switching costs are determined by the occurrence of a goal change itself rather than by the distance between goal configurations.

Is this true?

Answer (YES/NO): NO